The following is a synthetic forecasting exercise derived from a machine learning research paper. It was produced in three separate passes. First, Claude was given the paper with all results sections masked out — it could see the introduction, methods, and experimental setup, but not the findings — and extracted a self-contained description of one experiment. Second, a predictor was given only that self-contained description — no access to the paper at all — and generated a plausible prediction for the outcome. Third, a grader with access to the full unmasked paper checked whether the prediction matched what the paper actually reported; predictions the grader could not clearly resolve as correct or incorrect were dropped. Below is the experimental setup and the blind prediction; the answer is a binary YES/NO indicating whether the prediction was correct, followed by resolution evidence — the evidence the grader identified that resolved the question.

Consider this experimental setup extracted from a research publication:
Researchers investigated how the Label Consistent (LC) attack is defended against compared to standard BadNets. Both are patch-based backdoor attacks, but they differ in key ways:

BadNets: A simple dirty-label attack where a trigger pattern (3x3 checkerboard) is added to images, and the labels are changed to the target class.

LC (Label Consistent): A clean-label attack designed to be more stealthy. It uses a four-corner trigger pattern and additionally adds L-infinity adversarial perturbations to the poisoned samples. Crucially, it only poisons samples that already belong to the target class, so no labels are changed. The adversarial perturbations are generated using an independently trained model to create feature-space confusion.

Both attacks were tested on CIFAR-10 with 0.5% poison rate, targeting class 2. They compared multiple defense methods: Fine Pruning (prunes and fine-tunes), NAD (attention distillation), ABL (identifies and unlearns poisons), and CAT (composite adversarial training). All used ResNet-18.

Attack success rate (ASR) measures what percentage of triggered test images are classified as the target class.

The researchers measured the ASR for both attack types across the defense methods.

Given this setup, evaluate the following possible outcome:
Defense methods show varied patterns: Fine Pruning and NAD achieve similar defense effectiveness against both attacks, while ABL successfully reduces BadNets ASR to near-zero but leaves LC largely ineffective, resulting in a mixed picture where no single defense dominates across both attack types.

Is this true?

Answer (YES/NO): NO